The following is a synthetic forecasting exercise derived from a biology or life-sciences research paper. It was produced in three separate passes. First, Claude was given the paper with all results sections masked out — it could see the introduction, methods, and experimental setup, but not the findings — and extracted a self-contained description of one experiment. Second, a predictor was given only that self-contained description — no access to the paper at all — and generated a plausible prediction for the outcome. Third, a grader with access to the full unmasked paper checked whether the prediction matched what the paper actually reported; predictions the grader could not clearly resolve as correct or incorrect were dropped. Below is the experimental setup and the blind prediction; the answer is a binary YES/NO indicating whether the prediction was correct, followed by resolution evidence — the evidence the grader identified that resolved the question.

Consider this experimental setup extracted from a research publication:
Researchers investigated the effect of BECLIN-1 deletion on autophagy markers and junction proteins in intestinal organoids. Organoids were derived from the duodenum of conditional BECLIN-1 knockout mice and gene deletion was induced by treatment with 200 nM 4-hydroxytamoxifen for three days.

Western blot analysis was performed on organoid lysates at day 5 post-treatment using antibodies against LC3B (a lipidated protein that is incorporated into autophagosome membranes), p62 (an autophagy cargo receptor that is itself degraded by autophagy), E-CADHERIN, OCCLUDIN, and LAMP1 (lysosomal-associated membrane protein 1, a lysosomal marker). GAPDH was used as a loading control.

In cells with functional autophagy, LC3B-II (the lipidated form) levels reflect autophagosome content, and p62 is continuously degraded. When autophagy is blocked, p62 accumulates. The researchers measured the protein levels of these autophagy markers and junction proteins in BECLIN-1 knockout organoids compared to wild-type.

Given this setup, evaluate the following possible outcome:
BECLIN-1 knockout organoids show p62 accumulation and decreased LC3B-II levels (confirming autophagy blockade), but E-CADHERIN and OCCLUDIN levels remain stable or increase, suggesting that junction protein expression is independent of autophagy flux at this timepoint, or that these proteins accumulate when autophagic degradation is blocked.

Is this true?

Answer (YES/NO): NO